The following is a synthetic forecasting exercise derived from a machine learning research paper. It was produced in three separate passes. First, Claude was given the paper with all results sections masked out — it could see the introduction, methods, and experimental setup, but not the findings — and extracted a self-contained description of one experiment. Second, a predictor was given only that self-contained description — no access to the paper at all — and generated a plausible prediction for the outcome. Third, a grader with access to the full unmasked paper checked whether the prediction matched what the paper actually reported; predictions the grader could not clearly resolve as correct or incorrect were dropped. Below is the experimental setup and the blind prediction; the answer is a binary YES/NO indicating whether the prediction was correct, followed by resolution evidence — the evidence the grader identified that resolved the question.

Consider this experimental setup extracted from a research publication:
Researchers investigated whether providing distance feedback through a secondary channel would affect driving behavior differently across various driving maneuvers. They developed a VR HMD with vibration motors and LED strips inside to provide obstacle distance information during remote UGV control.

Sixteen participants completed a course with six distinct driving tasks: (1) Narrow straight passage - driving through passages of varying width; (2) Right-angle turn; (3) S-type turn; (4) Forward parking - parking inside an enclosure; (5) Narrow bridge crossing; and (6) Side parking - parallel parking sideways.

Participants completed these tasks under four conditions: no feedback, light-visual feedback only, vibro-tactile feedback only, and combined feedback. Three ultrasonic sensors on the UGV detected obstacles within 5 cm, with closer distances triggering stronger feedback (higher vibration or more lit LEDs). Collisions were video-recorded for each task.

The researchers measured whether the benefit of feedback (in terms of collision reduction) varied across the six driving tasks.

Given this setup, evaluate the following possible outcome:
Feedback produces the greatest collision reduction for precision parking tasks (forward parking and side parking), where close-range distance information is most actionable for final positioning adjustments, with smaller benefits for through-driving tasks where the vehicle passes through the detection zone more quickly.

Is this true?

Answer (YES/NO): NO